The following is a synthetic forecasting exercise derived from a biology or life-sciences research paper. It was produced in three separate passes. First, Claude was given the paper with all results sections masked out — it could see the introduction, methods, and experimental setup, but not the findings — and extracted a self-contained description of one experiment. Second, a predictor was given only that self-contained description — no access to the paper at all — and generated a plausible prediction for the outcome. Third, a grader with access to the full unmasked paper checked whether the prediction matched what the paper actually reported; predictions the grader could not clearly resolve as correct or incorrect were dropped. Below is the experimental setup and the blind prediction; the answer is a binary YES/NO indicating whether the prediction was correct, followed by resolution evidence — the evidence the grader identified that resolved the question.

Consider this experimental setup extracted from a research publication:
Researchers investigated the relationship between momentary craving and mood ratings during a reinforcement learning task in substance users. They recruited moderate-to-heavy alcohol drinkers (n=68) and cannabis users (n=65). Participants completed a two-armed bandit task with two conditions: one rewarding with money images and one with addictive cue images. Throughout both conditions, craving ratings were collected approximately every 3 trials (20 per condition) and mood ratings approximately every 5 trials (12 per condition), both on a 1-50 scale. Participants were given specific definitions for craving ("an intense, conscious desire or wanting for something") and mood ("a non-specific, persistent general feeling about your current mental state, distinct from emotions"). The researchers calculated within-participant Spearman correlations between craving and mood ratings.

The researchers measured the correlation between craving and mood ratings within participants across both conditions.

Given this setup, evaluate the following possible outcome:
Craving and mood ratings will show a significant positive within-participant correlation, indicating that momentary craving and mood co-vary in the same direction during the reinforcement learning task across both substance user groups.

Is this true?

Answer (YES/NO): NO